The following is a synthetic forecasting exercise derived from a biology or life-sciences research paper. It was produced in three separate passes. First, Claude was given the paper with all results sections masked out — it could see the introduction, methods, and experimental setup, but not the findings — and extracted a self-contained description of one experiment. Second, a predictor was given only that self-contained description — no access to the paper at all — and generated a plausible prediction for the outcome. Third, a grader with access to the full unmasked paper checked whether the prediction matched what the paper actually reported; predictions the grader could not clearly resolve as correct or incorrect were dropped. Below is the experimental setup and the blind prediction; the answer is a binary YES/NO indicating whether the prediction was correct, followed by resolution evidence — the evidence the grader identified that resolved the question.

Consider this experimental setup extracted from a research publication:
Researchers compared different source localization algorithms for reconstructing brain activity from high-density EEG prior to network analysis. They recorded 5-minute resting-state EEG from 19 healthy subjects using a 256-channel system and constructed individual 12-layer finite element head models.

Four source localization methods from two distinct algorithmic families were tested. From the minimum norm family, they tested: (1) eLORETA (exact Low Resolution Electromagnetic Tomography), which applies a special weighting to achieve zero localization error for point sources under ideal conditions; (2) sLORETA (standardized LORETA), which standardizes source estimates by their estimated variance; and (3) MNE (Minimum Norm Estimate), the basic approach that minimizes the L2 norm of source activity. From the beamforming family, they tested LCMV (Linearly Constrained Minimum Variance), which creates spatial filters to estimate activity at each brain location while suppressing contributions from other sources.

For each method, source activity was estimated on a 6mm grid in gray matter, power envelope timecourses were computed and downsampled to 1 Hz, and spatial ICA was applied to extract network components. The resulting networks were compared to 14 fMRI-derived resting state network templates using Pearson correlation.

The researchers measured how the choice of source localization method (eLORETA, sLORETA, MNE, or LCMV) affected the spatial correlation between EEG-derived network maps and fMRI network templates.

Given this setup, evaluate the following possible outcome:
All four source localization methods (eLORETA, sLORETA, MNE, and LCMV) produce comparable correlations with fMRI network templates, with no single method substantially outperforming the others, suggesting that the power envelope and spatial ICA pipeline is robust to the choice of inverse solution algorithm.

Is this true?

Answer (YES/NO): NO